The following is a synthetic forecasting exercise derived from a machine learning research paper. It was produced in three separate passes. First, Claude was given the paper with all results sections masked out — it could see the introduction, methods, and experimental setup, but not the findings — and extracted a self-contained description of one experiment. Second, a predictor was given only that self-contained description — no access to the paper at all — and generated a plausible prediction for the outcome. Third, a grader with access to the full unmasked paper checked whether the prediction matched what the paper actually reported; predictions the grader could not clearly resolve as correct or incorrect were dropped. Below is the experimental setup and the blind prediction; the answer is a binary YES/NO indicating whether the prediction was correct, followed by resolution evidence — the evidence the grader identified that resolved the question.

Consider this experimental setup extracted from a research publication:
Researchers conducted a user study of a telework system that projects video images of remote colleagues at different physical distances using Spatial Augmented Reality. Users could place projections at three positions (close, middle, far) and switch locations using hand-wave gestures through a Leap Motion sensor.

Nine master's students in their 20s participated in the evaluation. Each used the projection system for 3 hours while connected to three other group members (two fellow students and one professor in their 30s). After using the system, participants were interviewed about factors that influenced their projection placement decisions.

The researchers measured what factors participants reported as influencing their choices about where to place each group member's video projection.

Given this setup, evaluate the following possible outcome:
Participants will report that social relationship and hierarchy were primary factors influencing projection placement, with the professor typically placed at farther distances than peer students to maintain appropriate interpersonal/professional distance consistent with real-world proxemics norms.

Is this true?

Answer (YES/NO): NO